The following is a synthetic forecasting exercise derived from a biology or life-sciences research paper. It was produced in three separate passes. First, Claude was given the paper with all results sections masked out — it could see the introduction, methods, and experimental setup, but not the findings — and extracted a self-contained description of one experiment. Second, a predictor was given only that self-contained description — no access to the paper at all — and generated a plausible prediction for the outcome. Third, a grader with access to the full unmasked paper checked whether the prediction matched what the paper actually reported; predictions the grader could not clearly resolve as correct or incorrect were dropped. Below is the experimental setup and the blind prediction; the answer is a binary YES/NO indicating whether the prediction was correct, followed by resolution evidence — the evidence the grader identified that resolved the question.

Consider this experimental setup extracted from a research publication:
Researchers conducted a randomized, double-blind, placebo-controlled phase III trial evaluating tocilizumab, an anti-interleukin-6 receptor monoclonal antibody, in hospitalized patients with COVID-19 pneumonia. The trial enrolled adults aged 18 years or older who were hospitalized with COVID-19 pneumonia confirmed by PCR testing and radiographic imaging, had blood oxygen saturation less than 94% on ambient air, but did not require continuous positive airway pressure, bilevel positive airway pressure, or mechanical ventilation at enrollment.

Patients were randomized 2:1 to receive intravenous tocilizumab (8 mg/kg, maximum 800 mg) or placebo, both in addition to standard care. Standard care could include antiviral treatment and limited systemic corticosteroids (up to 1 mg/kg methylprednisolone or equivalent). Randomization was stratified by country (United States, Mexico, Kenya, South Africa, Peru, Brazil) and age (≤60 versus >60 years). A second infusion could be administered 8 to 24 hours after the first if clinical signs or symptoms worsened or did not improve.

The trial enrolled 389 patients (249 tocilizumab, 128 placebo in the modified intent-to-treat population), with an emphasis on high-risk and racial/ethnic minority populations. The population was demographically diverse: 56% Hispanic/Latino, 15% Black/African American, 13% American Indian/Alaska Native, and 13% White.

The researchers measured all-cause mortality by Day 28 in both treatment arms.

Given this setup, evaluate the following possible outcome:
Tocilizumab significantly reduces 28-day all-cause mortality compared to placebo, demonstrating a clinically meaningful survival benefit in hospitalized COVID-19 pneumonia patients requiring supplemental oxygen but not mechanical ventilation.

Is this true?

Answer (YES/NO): NO